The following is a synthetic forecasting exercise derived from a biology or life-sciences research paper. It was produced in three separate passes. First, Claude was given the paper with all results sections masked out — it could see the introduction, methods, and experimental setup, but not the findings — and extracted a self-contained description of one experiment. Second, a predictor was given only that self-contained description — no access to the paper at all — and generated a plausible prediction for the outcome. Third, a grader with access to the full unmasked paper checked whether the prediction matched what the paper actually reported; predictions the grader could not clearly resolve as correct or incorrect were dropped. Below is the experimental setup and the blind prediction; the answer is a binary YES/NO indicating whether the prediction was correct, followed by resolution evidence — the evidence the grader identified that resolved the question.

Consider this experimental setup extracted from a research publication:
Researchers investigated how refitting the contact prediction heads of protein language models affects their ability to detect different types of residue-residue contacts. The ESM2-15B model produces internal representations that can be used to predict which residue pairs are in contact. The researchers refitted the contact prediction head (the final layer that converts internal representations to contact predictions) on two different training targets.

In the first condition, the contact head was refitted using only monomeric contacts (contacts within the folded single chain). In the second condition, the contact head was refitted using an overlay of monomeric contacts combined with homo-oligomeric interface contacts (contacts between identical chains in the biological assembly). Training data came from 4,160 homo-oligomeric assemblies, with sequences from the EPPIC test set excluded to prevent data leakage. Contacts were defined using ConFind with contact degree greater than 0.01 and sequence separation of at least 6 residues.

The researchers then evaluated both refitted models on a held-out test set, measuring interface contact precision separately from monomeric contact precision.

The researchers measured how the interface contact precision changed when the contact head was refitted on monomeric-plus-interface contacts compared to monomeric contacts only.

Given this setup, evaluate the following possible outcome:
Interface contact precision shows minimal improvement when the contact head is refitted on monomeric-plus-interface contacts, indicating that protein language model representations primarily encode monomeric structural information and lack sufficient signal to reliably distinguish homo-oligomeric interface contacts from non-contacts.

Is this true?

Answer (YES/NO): NO